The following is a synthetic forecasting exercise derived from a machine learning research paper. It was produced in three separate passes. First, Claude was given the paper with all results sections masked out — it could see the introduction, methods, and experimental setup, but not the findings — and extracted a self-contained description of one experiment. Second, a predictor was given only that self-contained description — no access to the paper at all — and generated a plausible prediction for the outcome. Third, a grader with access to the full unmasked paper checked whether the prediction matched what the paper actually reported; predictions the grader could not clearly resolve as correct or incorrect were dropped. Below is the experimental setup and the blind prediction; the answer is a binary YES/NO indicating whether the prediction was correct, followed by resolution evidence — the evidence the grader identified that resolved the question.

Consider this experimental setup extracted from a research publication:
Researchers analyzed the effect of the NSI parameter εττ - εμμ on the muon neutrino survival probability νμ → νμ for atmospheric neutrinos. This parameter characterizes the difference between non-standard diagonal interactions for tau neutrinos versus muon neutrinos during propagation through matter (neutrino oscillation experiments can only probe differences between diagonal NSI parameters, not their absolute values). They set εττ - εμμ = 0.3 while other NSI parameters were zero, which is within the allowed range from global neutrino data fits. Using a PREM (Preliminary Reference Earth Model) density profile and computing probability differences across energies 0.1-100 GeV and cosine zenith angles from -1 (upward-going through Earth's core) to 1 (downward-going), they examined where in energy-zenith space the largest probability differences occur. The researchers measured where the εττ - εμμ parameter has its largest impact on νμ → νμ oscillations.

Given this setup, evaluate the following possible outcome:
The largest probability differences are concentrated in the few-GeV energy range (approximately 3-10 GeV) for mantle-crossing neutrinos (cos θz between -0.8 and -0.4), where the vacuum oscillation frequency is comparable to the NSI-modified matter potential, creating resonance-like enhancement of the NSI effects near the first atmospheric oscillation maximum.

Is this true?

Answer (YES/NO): NO